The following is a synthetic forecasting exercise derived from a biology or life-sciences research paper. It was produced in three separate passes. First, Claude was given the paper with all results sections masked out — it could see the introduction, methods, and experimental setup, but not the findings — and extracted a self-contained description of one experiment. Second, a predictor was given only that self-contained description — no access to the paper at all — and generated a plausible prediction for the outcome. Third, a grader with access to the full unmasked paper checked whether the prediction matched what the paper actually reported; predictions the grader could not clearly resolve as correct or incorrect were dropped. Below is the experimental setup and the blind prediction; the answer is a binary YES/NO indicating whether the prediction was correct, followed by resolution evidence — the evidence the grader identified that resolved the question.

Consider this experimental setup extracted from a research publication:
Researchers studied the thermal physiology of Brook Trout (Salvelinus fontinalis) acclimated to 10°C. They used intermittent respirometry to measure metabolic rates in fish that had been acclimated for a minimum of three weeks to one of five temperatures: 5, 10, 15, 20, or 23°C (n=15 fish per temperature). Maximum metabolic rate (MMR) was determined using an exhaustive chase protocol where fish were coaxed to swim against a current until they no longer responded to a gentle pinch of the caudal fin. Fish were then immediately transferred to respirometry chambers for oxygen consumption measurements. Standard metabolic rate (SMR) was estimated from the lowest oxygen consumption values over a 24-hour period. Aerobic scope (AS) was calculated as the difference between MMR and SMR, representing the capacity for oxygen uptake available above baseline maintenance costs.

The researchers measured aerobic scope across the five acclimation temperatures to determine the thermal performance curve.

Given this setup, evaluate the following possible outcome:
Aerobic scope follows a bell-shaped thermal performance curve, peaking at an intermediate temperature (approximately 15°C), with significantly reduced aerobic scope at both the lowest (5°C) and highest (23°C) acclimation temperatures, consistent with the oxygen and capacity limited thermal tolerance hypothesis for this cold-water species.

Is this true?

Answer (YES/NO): NO